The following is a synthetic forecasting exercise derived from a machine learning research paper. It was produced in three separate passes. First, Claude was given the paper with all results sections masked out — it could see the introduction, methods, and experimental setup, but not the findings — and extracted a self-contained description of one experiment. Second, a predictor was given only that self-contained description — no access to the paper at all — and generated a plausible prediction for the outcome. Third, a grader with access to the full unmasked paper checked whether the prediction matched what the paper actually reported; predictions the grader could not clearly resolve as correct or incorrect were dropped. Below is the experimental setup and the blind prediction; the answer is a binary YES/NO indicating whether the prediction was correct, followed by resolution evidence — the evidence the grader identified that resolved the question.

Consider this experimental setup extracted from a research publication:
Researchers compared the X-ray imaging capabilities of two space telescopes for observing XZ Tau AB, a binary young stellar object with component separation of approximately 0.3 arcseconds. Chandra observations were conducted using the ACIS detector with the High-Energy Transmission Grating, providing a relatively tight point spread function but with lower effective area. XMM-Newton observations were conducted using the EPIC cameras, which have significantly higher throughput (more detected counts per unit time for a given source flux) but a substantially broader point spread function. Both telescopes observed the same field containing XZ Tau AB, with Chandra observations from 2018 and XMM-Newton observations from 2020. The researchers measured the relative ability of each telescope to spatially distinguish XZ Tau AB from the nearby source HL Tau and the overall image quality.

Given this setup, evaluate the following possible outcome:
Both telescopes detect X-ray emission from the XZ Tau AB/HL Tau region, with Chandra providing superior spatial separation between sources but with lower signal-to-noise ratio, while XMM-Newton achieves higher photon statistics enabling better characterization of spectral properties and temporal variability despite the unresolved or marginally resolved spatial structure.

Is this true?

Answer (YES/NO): YES